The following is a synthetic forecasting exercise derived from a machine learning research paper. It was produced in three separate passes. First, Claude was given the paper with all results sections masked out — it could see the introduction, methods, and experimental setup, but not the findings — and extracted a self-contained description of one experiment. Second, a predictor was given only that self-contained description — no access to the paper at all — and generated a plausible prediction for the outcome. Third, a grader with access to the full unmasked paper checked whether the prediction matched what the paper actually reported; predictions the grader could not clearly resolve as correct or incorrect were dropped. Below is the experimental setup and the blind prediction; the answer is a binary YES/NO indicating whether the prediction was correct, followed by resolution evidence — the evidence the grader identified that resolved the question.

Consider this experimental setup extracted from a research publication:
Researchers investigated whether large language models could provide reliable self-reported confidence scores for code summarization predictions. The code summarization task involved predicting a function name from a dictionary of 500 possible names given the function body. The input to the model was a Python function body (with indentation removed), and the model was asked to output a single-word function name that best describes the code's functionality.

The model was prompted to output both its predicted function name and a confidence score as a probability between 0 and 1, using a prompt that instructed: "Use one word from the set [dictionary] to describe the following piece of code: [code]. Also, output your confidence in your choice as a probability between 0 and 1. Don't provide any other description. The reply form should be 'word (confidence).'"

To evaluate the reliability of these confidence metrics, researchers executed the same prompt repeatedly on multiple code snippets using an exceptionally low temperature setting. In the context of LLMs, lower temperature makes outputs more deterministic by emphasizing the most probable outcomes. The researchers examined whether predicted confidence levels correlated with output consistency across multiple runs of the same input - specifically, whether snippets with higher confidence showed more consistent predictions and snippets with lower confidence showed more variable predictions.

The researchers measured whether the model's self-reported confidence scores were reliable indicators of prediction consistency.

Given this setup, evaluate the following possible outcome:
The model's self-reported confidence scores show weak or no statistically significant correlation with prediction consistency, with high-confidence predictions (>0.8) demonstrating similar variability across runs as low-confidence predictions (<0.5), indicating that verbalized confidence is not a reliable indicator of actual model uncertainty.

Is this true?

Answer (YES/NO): YES